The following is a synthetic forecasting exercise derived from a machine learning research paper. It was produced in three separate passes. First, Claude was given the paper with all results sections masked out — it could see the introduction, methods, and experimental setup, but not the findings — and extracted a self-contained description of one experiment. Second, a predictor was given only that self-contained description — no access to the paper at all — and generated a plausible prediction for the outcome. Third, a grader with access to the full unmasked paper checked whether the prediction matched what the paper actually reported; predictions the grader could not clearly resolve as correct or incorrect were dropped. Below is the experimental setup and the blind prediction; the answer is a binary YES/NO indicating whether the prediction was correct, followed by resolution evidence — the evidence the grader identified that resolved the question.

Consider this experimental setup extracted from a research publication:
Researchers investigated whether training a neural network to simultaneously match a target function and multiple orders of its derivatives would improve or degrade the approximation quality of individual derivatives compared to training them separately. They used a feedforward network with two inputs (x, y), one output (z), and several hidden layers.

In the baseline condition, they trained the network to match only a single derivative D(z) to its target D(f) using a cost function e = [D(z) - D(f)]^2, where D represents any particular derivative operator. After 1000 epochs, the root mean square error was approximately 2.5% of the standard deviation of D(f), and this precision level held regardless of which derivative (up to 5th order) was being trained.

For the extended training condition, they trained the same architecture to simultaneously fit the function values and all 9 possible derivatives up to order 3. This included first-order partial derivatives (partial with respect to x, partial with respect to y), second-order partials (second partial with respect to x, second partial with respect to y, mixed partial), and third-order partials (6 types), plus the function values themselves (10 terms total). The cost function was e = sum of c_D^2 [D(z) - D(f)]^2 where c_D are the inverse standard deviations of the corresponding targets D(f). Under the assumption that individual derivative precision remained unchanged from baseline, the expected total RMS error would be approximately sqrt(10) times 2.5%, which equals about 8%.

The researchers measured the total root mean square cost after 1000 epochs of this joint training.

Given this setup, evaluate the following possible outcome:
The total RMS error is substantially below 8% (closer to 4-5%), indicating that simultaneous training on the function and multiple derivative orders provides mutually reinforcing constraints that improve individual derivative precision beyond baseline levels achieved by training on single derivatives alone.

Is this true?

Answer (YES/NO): YES